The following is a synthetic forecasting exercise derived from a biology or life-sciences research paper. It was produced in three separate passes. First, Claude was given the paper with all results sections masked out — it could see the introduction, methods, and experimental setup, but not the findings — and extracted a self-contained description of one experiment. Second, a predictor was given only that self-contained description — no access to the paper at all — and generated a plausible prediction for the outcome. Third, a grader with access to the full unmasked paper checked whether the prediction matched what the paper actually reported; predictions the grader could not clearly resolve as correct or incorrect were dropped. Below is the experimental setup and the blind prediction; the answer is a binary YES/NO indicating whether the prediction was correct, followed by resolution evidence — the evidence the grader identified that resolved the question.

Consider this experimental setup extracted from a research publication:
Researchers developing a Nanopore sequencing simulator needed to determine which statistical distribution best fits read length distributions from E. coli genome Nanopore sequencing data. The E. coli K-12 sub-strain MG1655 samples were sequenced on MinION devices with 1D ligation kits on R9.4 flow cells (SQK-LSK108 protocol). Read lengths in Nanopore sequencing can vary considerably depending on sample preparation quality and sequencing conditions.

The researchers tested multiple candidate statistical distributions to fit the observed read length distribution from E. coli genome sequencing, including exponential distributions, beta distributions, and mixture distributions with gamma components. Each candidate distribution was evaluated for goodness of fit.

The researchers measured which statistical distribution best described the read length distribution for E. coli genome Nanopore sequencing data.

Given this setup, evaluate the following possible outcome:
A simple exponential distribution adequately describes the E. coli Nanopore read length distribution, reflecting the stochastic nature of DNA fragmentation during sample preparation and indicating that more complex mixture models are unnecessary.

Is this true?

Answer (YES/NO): NO